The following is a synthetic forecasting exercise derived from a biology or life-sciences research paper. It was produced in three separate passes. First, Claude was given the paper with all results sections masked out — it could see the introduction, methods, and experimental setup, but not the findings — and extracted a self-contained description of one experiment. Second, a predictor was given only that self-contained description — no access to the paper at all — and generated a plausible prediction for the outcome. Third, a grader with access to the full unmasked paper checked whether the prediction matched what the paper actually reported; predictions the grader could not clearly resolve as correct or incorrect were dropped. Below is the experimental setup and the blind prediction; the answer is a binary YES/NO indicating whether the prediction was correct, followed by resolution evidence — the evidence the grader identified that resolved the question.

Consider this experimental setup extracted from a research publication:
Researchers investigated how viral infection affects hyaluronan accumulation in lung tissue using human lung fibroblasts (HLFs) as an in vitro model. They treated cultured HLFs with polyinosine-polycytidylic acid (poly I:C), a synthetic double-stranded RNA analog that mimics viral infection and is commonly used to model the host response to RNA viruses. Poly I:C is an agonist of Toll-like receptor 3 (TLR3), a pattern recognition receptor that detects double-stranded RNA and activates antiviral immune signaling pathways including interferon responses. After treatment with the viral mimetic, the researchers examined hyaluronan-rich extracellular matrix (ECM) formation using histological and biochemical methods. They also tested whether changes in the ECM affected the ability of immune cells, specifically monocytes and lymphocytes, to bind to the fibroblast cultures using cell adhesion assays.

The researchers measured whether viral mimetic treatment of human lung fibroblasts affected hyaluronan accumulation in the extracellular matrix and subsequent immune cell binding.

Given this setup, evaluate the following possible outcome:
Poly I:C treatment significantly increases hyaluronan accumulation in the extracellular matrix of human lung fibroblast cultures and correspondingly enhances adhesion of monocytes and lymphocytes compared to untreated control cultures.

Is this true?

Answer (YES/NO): YES